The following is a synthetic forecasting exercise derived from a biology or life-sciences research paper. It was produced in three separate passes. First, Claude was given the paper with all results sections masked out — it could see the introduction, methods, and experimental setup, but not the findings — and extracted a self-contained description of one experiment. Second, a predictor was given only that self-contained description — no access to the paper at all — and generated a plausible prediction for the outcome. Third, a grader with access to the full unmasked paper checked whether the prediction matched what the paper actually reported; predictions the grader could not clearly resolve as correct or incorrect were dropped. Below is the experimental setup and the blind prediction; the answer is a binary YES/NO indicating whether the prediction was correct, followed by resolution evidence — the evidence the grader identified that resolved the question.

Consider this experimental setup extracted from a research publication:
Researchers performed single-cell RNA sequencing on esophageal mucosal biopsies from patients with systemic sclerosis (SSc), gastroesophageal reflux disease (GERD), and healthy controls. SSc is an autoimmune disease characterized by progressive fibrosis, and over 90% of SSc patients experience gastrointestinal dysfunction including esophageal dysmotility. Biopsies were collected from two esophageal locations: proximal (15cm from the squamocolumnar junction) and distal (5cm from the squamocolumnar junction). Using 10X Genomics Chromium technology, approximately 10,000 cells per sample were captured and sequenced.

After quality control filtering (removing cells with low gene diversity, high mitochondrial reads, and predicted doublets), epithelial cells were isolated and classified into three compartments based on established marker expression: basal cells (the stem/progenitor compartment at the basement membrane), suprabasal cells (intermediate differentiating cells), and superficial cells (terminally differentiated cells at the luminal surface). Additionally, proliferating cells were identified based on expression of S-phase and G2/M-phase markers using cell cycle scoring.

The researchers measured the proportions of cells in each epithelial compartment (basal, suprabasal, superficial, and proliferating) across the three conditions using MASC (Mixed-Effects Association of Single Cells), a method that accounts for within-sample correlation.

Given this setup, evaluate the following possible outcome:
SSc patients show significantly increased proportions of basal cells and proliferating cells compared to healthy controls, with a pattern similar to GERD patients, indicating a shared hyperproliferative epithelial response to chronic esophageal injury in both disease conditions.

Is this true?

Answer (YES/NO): NO